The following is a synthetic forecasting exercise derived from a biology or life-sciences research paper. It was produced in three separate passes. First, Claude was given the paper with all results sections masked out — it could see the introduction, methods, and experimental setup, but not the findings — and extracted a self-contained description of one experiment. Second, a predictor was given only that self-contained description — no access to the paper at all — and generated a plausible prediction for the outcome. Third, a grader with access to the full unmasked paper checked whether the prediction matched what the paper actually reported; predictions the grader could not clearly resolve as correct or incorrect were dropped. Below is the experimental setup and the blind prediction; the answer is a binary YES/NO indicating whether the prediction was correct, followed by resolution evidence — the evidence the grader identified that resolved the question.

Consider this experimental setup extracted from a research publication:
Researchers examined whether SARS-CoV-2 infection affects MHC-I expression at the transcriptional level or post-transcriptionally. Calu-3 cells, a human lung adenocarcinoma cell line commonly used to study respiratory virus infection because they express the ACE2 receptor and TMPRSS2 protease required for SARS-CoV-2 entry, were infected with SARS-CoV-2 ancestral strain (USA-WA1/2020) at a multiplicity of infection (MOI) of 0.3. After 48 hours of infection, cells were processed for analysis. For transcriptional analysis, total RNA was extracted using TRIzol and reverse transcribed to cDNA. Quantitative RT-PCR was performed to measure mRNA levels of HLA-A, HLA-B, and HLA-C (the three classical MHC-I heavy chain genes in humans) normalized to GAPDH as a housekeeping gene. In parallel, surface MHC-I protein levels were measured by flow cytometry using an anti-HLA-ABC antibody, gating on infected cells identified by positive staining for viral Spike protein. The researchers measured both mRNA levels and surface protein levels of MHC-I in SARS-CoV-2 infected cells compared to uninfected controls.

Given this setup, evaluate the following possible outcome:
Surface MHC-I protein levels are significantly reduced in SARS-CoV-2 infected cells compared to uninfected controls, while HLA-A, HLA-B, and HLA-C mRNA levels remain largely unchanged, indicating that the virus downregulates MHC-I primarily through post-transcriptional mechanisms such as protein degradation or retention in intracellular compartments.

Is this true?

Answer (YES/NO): NO